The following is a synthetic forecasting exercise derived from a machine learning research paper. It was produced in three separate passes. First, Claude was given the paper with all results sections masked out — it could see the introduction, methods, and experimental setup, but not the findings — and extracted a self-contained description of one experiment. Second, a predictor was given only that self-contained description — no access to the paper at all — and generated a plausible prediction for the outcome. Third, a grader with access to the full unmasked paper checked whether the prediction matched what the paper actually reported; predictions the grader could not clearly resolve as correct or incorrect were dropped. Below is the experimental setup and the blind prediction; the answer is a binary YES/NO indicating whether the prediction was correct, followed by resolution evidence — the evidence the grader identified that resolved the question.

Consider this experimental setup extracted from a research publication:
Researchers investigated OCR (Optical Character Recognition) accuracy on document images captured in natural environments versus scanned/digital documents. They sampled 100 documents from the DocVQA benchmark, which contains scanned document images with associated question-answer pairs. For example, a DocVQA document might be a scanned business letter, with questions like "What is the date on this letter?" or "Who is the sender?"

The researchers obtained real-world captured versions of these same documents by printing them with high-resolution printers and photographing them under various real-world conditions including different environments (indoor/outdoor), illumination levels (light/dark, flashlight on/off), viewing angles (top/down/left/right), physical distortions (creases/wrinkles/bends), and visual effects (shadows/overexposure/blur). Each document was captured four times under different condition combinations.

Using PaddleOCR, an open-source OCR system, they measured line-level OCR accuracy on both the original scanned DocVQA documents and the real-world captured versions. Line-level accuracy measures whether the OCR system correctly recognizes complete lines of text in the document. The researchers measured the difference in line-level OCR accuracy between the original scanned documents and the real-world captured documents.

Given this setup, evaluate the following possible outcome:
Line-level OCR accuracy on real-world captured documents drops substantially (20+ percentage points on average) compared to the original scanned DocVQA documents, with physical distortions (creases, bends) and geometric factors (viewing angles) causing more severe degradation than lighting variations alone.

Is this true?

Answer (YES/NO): NO